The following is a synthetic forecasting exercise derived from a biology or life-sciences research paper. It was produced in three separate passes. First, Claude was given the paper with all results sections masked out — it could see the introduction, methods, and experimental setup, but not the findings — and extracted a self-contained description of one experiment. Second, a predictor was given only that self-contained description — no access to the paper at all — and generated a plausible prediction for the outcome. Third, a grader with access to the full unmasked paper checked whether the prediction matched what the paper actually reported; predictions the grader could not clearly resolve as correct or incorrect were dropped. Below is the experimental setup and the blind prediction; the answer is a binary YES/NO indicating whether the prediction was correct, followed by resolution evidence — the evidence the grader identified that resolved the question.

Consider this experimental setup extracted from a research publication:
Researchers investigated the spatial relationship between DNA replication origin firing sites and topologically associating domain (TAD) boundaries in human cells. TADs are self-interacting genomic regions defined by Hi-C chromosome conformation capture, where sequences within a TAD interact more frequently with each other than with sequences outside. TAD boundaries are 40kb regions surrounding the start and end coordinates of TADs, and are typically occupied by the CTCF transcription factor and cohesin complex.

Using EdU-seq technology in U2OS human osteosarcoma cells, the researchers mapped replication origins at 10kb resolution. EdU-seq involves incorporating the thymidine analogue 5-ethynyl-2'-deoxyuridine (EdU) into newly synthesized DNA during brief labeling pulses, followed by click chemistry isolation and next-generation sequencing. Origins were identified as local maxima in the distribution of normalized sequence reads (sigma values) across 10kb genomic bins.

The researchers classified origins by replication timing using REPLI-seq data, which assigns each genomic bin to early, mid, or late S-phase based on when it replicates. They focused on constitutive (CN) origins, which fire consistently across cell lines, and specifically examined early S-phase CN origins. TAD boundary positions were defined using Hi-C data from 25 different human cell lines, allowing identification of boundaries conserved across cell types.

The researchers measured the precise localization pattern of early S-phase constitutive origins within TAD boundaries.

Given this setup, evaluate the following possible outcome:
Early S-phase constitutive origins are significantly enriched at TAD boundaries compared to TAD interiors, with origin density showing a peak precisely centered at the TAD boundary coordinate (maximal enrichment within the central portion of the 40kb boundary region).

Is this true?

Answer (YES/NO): NO